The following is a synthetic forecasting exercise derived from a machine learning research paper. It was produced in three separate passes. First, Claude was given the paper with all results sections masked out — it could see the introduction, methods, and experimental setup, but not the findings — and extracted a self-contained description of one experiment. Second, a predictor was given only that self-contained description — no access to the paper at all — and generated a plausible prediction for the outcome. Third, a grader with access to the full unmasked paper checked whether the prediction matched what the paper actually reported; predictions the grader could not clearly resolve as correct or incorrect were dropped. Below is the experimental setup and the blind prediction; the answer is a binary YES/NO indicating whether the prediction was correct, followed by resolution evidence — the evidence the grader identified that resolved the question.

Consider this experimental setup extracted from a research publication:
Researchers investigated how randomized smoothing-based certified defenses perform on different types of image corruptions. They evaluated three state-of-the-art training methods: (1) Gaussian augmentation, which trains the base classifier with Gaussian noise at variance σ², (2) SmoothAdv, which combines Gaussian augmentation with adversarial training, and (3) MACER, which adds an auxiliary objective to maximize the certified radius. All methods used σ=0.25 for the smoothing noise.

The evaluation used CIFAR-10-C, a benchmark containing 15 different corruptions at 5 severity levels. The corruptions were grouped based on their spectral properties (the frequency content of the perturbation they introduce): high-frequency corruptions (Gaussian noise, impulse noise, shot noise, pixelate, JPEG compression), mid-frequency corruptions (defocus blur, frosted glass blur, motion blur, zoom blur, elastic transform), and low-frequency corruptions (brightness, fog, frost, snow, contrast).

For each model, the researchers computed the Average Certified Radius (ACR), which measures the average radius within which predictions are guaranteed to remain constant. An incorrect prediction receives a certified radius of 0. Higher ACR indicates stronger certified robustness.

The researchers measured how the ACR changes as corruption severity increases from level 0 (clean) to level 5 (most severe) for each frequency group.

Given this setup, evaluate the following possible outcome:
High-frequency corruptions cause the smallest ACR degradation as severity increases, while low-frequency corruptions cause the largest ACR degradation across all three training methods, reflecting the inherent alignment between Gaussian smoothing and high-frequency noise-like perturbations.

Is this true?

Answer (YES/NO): YES